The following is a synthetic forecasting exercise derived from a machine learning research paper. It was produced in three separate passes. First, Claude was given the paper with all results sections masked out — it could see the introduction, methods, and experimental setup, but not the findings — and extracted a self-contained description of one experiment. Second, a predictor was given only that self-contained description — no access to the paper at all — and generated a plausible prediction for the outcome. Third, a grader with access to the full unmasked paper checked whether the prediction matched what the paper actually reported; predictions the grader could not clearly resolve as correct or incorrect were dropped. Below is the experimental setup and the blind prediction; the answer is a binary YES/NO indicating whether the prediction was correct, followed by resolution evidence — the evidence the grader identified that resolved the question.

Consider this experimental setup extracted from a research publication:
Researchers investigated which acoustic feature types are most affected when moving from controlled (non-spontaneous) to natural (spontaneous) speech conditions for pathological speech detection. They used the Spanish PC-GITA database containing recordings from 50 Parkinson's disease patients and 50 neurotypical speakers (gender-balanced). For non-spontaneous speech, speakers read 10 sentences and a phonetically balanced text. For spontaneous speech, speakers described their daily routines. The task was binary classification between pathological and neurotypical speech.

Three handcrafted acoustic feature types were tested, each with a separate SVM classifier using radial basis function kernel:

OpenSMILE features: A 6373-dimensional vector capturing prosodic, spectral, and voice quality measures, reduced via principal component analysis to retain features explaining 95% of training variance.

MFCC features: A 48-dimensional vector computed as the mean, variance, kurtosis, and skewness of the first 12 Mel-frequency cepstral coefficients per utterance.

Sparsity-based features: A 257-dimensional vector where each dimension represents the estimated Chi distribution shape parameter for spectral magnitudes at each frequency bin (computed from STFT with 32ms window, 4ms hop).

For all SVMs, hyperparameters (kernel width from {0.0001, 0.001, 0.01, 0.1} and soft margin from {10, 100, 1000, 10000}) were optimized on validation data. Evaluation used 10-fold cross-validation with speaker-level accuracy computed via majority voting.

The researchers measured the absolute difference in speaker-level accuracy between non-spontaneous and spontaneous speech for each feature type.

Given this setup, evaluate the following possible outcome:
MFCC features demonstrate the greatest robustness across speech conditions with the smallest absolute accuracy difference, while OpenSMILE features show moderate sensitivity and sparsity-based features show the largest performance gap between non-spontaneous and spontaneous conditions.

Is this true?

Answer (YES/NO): YES